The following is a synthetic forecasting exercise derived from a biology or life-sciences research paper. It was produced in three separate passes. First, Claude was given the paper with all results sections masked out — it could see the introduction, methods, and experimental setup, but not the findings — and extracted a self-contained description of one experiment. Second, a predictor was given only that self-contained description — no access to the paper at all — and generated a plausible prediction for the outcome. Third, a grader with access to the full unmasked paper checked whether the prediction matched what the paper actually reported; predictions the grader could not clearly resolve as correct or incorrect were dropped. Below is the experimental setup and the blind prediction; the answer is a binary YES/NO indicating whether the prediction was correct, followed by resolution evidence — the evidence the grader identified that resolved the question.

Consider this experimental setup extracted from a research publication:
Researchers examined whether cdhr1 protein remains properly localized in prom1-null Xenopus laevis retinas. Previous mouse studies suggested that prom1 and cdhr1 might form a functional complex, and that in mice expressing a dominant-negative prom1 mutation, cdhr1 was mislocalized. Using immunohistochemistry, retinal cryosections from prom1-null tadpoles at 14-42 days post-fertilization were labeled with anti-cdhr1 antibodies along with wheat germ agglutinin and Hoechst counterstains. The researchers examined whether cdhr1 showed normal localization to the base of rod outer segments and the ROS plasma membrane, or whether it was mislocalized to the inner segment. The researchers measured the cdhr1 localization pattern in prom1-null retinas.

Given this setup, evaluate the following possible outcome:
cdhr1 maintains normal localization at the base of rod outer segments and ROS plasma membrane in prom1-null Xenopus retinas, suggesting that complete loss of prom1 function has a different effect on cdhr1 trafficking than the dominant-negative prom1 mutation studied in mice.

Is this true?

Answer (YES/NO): YES